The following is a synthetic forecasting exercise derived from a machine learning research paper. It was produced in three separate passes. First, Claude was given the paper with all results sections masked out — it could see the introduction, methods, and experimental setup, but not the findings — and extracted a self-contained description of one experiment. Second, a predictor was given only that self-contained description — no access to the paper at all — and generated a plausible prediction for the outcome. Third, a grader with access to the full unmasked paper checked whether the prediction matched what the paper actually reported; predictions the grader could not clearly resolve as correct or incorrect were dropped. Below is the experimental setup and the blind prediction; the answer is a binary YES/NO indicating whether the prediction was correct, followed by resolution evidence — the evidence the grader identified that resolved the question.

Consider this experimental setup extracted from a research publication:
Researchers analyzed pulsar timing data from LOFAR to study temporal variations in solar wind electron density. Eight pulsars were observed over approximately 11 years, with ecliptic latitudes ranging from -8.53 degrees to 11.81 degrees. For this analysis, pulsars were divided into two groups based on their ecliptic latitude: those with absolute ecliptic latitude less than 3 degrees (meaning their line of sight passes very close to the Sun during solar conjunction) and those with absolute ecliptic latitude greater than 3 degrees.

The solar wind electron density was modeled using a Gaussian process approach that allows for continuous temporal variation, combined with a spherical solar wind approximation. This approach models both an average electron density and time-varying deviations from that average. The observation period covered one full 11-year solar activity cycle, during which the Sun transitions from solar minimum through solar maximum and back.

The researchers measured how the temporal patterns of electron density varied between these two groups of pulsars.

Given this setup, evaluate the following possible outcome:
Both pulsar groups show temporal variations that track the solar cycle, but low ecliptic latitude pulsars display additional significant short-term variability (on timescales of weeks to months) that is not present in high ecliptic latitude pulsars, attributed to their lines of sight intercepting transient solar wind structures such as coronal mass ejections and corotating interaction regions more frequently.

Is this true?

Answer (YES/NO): NO